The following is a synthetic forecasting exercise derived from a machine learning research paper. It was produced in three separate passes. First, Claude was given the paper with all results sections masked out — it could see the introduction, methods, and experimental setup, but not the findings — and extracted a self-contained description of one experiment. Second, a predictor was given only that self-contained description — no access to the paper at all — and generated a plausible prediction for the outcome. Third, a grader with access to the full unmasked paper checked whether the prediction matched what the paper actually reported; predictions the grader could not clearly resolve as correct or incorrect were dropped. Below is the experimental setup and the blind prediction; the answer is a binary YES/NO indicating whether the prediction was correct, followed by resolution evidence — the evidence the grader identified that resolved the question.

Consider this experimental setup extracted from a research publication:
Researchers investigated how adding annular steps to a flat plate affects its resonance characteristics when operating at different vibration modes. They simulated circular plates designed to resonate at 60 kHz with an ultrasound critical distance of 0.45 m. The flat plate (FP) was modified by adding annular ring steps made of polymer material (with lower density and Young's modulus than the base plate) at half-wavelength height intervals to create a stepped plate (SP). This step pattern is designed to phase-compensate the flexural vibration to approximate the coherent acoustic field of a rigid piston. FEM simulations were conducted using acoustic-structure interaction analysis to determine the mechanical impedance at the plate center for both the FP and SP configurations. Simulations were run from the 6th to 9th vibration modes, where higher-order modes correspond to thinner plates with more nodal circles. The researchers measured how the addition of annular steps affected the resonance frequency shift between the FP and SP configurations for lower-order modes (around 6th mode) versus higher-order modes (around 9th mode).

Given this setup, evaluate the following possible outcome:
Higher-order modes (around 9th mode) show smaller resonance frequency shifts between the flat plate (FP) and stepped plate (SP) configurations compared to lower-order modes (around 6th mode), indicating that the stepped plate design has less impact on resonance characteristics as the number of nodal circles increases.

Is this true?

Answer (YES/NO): NO